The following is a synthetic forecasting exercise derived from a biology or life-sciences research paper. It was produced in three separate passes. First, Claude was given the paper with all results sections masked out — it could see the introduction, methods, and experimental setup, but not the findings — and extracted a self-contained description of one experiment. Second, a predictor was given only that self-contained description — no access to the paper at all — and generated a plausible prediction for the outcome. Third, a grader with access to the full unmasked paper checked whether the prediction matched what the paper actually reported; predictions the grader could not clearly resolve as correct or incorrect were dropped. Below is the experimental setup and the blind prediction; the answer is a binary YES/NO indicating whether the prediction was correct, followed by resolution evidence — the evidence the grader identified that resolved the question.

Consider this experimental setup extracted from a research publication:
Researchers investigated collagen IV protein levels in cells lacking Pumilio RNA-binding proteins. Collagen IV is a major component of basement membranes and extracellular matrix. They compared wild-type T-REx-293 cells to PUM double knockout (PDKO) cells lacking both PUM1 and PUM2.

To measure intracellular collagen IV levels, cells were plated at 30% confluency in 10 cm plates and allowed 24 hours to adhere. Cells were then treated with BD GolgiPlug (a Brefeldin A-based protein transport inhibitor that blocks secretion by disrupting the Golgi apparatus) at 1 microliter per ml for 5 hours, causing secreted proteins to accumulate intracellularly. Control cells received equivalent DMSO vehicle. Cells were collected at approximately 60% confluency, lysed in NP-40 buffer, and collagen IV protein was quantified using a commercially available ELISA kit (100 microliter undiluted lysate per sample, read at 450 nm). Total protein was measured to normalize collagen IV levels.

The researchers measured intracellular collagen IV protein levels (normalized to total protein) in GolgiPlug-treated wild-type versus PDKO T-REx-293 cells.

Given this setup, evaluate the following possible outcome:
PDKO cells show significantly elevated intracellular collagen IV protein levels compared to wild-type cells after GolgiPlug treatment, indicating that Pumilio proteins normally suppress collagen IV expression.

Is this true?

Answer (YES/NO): NO